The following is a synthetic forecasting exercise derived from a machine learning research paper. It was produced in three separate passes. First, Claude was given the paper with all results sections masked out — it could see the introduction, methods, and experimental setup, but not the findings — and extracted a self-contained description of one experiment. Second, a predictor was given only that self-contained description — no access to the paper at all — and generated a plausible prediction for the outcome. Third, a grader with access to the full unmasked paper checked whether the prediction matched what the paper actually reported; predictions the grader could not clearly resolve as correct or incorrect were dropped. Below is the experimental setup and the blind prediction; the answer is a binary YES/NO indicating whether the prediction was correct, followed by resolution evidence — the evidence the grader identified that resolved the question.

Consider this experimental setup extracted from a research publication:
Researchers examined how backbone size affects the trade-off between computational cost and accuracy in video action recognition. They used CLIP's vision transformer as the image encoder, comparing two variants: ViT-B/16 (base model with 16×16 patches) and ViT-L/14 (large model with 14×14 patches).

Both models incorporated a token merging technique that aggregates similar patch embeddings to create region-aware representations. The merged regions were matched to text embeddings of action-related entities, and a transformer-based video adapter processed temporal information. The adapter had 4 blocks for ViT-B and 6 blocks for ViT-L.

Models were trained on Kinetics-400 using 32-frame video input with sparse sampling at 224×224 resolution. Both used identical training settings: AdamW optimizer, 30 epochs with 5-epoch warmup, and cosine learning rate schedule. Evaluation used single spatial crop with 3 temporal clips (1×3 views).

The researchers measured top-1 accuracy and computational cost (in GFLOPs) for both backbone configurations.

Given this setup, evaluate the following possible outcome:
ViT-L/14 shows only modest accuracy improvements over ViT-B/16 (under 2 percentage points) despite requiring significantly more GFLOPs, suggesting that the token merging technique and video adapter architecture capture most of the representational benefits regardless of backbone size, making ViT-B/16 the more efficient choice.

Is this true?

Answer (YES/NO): NO